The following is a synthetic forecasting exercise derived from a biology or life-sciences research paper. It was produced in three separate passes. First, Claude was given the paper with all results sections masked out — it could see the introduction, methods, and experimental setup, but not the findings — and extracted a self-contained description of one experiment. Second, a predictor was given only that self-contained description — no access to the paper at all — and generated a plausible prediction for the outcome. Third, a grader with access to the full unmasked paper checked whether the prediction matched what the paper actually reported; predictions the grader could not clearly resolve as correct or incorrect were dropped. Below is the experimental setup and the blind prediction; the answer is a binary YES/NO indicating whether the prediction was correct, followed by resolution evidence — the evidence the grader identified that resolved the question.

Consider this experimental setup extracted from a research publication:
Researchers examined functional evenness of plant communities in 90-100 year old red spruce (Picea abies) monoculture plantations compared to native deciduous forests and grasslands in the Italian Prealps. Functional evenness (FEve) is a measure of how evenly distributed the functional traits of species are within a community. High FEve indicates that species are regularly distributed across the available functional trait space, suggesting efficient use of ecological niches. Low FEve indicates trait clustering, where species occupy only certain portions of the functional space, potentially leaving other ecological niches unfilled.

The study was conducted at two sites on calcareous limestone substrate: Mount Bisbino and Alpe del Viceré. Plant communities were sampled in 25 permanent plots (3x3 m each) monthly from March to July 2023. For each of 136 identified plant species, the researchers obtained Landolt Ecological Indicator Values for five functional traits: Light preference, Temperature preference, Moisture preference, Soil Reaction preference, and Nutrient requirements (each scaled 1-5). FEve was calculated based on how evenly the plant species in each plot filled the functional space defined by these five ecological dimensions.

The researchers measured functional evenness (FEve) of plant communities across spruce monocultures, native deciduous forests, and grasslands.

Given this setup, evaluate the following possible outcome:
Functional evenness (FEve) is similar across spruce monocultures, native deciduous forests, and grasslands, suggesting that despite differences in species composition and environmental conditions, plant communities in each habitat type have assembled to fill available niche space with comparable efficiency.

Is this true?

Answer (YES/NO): NO